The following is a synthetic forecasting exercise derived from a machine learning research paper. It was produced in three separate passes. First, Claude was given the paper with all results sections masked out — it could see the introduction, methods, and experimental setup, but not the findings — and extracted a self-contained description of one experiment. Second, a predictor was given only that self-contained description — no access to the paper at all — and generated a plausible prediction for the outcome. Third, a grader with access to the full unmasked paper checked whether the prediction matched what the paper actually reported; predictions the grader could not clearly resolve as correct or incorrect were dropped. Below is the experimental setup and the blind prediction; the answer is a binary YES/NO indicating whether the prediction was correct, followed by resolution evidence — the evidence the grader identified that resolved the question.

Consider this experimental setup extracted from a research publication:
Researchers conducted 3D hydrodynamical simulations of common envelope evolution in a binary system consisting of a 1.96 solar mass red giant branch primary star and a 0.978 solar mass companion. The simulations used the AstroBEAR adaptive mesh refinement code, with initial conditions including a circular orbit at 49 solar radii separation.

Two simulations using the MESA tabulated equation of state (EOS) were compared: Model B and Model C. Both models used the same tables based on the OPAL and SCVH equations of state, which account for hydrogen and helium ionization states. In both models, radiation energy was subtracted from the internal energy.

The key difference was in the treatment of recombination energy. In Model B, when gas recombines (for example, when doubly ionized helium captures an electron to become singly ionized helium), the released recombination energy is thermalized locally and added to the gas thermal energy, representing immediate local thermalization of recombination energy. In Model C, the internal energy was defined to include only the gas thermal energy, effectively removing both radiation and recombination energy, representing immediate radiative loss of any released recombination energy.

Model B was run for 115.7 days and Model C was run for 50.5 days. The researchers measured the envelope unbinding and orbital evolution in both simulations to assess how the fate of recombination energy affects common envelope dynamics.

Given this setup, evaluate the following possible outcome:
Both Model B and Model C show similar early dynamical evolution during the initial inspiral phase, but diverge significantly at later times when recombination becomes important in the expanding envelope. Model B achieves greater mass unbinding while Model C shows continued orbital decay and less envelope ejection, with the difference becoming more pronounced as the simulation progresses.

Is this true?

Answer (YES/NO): NO